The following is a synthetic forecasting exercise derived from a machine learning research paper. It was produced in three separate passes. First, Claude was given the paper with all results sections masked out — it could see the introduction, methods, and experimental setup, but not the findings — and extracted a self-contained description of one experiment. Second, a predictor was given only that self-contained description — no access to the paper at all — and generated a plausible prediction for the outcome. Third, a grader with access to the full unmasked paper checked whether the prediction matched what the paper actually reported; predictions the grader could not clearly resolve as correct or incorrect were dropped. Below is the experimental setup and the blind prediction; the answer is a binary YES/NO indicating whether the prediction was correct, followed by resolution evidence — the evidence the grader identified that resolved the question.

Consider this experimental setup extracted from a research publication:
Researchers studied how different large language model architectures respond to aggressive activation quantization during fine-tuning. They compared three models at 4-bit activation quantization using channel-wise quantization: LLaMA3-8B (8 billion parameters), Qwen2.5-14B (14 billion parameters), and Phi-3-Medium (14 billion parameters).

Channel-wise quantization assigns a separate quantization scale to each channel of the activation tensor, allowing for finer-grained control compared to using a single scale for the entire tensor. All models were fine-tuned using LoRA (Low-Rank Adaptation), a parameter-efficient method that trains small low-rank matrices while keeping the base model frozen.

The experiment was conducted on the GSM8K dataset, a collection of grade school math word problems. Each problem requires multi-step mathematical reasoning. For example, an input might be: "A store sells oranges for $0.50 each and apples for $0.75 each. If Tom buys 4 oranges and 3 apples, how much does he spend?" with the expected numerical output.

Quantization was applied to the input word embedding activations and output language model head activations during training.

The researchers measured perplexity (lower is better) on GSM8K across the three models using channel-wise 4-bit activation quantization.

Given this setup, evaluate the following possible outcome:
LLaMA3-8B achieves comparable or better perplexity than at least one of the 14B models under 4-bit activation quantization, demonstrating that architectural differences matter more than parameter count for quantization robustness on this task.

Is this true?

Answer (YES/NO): YES